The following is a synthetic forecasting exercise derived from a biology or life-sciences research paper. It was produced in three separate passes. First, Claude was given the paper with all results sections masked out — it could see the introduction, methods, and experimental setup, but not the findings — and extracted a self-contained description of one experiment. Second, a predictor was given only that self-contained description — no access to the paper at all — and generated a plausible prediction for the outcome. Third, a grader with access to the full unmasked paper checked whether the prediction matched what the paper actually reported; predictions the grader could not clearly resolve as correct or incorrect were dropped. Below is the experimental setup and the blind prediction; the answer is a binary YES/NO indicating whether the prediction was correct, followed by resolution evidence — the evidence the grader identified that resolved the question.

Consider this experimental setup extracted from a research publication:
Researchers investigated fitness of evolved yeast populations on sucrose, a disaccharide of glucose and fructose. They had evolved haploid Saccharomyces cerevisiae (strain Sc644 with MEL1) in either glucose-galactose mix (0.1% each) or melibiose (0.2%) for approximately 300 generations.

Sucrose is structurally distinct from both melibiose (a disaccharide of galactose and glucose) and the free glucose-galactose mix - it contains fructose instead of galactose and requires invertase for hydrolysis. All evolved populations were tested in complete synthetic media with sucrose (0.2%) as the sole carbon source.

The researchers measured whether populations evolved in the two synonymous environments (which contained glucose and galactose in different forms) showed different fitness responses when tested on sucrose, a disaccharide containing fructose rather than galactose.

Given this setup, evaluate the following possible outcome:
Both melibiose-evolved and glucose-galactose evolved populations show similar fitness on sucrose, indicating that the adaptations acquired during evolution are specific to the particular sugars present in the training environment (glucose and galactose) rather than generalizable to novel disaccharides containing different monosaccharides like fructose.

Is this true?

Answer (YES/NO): NO